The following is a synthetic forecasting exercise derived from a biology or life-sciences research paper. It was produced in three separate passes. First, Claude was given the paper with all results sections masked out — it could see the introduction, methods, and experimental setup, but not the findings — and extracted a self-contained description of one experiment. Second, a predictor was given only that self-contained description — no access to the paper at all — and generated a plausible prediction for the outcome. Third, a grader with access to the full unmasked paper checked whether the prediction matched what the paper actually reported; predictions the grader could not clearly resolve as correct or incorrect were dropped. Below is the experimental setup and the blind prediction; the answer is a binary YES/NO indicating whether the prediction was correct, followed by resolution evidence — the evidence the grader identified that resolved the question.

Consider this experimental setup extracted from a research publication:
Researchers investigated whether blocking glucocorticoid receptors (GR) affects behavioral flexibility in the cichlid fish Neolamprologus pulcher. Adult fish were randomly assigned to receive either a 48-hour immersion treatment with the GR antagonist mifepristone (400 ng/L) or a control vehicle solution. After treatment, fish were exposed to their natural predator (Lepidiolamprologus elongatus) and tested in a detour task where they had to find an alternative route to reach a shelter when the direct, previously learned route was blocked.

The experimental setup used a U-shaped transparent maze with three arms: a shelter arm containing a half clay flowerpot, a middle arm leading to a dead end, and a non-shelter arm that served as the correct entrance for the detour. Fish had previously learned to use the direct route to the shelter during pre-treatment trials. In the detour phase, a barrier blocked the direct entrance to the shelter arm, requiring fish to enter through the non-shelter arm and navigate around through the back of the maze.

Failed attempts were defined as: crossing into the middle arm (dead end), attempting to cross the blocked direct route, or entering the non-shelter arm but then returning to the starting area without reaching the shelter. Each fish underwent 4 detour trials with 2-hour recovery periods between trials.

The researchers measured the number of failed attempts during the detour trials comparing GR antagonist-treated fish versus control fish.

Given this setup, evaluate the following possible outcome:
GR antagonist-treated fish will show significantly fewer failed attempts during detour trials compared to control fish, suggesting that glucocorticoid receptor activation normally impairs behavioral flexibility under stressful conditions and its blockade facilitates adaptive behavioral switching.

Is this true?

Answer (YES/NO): NO